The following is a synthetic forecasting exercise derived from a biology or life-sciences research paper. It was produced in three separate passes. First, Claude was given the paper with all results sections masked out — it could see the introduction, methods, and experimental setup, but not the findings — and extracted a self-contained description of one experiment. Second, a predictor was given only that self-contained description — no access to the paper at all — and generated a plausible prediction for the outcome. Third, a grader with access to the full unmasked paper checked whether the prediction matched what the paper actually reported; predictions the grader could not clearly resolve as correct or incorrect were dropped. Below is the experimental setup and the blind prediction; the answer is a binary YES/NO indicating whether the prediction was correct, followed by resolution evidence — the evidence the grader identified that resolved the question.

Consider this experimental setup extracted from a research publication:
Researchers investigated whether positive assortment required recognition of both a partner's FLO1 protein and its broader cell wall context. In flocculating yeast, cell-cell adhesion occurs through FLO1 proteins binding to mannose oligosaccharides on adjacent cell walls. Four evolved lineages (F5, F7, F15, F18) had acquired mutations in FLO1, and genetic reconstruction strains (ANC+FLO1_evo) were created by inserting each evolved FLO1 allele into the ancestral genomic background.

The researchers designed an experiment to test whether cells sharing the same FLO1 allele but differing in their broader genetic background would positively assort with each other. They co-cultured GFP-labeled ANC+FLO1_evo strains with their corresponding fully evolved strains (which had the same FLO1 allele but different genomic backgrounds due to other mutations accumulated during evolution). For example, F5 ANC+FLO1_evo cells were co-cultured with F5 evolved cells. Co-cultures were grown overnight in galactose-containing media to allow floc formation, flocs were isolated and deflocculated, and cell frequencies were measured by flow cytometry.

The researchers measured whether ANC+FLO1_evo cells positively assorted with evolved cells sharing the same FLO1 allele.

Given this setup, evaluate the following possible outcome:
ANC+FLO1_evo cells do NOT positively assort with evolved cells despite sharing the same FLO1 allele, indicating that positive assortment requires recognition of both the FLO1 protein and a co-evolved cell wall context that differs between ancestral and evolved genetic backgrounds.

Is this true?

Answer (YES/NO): NO